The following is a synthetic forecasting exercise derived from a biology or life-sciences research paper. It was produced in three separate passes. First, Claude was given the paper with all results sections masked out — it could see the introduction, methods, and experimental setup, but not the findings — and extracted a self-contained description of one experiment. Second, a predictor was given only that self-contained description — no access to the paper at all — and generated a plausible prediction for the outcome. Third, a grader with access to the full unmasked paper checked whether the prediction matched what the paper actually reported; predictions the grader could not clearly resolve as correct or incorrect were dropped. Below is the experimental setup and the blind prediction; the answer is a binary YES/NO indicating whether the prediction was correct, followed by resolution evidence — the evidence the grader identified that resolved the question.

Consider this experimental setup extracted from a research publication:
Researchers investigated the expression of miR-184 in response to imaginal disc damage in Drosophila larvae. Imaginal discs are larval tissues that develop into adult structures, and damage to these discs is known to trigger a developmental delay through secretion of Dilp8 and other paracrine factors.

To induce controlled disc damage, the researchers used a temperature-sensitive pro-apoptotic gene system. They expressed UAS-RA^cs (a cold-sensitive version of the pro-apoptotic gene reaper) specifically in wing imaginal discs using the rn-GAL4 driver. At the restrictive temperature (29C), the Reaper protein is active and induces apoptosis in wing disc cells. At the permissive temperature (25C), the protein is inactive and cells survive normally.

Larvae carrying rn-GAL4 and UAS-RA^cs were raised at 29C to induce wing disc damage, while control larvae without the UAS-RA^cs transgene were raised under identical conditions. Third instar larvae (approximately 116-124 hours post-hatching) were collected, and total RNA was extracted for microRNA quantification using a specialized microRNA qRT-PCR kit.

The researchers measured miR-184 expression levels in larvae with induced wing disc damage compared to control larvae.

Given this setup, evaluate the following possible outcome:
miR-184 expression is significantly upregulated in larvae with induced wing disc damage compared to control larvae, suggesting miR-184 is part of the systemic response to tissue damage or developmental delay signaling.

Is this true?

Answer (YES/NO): NO